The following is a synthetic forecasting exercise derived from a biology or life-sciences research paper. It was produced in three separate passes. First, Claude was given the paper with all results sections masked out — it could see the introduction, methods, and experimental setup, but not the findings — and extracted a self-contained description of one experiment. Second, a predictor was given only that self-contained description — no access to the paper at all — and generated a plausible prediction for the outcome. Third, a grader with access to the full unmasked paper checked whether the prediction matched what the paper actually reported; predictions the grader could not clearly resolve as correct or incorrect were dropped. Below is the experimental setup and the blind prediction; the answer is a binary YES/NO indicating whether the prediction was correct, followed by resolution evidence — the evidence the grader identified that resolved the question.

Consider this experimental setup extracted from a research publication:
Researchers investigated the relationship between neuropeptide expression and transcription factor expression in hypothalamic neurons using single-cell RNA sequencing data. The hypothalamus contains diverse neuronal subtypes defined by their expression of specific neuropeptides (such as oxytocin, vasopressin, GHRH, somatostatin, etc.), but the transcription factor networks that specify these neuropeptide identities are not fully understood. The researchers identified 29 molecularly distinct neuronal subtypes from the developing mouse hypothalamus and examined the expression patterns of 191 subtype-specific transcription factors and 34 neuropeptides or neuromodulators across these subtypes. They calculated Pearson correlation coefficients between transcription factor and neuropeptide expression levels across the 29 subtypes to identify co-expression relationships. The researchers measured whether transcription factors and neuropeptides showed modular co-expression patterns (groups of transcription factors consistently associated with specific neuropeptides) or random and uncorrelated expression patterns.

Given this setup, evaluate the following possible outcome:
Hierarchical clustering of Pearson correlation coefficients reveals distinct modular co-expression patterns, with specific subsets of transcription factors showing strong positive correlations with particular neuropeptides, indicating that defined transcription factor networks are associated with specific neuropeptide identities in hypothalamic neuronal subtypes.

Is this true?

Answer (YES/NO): YES